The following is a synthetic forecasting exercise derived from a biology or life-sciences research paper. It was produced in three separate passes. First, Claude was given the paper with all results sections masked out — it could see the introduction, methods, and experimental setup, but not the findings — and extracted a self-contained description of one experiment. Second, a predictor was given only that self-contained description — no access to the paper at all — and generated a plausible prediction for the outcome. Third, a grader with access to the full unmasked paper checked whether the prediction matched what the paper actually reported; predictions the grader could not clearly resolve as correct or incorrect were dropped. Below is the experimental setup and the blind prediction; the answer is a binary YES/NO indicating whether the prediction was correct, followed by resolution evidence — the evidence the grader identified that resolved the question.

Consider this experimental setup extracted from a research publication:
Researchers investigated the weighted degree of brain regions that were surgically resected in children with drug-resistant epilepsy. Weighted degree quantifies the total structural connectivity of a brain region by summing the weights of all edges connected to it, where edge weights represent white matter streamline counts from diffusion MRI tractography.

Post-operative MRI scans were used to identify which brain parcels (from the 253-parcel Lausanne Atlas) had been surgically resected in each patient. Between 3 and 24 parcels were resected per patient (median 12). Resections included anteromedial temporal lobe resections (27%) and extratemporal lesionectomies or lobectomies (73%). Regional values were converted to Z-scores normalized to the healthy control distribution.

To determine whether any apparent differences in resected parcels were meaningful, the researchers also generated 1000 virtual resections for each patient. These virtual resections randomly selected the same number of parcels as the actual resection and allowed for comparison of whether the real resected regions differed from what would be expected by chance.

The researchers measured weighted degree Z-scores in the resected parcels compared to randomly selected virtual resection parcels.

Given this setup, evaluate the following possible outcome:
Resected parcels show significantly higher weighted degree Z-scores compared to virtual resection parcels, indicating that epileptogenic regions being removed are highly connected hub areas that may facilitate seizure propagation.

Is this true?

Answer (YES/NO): NO